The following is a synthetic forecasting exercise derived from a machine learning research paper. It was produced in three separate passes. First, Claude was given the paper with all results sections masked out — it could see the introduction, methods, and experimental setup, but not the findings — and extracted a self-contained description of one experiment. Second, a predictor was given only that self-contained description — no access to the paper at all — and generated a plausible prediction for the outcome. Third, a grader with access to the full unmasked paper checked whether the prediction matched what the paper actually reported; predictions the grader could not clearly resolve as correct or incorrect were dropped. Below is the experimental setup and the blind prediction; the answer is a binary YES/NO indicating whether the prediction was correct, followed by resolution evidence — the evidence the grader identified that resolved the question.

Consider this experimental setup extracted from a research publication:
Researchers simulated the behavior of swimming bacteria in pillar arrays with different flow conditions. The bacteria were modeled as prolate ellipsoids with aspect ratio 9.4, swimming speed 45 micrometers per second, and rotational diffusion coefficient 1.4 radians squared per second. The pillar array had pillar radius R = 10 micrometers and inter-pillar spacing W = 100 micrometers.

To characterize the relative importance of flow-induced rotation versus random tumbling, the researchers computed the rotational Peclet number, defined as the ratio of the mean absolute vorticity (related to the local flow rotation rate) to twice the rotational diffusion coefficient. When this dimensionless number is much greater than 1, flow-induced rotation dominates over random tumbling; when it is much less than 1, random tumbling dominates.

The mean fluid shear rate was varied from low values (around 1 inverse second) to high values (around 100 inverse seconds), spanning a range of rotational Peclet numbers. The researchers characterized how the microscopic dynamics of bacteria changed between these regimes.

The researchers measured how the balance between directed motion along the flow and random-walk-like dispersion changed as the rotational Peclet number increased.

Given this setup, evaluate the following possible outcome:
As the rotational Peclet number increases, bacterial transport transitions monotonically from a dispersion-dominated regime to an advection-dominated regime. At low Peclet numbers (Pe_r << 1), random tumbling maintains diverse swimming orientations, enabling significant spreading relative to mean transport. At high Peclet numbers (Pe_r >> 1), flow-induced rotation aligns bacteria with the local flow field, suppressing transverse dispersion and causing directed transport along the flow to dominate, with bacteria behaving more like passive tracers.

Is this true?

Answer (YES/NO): NO